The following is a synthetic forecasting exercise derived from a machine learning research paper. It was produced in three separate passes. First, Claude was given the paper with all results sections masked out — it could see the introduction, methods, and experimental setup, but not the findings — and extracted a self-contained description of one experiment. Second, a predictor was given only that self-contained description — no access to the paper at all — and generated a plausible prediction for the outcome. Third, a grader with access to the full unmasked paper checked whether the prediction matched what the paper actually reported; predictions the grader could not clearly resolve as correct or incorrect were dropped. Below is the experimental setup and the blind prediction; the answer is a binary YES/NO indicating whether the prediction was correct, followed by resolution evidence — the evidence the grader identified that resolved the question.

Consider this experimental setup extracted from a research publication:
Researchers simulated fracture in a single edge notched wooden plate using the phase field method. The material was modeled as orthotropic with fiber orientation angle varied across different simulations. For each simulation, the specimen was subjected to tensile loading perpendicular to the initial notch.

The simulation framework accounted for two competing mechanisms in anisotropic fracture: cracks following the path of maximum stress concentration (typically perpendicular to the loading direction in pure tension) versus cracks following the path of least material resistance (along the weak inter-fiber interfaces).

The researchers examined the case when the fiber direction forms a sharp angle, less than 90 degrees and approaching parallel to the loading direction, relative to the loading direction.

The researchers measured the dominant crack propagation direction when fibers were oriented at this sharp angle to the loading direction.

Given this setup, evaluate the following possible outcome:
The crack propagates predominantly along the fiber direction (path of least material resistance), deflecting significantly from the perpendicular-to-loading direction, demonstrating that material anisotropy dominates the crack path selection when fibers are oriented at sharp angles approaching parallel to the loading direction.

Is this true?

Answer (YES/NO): NO